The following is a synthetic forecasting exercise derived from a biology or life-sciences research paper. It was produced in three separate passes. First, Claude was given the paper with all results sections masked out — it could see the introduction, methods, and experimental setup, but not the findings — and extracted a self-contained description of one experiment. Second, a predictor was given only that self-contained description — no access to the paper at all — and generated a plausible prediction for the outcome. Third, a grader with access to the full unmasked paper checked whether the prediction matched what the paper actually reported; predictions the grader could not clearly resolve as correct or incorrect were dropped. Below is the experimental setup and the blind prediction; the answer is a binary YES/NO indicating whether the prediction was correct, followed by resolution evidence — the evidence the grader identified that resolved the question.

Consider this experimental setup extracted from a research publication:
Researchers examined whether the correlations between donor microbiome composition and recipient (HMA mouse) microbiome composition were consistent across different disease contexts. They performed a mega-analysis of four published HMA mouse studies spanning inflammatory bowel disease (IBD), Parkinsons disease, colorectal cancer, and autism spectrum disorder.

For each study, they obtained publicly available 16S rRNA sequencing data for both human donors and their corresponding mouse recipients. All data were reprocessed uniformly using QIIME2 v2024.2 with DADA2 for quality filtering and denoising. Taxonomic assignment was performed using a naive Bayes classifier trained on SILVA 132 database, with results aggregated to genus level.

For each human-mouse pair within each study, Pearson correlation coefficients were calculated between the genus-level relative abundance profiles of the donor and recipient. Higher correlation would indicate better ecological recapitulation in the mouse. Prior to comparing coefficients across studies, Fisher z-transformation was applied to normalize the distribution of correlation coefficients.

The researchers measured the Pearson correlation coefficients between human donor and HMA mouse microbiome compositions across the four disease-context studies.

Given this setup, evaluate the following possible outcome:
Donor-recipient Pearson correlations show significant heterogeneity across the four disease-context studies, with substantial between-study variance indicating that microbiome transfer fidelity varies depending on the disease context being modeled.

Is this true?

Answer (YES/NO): NO